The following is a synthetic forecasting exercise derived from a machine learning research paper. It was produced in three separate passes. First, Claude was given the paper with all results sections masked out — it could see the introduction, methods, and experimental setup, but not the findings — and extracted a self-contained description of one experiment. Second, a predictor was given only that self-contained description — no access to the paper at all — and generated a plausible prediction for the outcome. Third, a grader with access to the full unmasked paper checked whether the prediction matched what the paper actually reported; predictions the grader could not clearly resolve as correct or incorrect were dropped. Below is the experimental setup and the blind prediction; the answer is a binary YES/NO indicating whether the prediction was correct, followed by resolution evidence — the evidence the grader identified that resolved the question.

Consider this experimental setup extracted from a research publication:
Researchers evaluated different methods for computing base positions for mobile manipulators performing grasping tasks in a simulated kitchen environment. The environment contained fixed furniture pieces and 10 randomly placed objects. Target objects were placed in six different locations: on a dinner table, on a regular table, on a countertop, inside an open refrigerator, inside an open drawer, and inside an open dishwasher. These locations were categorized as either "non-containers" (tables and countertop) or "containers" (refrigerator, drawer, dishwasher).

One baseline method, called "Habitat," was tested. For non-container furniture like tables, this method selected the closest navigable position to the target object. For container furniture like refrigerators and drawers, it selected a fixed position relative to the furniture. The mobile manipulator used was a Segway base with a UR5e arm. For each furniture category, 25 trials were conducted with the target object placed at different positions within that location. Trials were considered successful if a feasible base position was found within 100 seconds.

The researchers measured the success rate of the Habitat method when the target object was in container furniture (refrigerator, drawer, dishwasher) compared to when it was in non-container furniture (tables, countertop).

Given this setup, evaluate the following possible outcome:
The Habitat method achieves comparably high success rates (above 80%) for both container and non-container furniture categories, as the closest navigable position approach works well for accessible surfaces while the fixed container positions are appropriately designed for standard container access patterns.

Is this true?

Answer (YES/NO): NO